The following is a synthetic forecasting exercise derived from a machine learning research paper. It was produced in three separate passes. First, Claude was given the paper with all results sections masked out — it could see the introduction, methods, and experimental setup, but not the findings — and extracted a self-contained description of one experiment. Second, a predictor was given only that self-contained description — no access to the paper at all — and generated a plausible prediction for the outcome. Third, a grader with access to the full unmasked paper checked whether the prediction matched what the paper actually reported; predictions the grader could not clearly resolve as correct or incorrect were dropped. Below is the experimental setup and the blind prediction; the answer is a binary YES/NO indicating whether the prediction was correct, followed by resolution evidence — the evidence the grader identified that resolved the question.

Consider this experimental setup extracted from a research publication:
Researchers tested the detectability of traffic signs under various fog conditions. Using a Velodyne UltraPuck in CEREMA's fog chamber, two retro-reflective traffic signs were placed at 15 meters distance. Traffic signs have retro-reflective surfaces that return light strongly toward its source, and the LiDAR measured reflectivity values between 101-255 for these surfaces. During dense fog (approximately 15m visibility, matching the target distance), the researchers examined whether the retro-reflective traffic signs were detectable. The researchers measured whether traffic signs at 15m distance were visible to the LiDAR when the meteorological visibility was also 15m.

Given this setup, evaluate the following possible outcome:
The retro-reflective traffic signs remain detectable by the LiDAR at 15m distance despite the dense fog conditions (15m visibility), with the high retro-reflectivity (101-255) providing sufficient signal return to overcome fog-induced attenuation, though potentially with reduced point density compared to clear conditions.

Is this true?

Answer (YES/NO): YES